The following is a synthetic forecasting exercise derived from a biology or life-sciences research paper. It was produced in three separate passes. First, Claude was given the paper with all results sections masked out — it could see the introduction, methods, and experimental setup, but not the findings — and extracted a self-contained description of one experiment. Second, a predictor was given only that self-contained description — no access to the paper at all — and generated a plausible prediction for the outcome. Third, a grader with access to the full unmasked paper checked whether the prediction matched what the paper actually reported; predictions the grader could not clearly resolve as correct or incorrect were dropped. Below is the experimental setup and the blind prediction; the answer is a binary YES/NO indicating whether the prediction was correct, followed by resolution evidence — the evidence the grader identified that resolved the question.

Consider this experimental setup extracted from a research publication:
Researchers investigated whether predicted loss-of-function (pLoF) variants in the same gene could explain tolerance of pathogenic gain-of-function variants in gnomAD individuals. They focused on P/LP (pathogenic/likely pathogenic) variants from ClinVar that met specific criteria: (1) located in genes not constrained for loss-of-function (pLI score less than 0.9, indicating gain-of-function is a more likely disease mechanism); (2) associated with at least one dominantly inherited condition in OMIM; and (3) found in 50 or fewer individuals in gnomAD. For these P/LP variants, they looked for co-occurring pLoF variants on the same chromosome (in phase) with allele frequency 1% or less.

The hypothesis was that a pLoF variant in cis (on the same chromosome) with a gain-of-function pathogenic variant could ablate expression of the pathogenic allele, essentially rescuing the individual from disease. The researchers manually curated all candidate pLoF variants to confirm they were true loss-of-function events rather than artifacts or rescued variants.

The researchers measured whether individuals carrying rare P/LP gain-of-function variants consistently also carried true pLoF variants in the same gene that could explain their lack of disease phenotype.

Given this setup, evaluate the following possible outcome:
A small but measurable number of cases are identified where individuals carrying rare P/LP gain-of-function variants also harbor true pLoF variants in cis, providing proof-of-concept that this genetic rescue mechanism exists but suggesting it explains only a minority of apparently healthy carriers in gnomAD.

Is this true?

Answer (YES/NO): NO